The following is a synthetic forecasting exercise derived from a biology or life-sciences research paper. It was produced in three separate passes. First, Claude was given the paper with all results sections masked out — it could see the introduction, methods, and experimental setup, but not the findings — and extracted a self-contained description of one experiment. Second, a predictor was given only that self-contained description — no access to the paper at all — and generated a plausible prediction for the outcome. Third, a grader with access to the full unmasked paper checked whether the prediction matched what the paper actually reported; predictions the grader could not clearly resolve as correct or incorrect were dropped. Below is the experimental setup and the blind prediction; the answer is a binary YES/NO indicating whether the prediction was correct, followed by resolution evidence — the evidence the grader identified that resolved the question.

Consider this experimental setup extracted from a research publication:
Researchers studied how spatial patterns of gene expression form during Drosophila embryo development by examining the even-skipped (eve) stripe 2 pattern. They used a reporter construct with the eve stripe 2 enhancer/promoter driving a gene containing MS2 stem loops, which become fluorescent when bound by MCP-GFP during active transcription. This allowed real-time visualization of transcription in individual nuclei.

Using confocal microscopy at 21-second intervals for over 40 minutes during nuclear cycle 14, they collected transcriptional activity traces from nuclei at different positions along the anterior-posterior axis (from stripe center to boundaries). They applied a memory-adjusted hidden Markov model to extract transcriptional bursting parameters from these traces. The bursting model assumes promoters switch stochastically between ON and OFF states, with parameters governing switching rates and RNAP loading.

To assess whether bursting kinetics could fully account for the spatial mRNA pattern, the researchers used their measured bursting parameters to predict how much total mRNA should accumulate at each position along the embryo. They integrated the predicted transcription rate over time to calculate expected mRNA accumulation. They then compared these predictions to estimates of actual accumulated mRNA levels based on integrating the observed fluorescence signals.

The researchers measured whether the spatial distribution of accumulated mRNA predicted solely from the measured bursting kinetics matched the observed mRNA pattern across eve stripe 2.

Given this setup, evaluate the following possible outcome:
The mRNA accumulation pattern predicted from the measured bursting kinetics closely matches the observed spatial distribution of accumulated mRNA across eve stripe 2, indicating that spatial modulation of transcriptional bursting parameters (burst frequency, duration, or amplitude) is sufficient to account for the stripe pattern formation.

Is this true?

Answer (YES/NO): NO